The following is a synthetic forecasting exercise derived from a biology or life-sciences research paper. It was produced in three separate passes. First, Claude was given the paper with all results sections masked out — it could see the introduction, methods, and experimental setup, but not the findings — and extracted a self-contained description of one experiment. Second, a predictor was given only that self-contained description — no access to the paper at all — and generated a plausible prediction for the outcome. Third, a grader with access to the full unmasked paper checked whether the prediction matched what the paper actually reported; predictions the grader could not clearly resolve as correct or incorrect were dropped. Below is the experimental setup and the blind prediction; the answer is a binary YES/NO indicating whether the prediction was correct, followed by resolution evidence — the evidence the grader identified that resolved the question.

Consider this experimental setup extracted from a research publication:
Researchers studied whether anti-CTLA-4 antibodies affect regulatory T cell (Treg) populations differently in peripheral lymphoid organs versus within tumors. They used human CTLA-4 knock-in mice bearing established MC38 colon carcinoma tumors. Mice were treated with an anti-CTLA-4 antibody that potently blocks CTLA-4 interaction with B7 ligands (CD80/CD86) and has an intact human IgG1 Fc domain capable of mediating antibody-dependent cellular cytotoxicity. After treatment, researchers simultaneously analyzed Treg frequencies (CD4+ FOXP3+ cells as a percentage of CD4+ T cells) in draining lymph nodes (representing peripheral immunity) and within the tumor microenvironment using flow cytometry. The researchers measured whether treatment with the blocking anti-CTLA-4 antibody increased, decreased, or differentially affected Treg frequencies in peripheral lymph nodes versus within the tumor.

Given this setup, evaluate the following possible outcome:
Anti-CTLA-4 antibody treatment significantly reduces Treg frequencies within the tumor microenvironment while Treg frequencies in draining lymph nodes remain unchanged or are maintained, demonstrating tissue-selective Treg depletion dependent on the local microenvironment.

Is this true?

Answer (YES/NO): YES